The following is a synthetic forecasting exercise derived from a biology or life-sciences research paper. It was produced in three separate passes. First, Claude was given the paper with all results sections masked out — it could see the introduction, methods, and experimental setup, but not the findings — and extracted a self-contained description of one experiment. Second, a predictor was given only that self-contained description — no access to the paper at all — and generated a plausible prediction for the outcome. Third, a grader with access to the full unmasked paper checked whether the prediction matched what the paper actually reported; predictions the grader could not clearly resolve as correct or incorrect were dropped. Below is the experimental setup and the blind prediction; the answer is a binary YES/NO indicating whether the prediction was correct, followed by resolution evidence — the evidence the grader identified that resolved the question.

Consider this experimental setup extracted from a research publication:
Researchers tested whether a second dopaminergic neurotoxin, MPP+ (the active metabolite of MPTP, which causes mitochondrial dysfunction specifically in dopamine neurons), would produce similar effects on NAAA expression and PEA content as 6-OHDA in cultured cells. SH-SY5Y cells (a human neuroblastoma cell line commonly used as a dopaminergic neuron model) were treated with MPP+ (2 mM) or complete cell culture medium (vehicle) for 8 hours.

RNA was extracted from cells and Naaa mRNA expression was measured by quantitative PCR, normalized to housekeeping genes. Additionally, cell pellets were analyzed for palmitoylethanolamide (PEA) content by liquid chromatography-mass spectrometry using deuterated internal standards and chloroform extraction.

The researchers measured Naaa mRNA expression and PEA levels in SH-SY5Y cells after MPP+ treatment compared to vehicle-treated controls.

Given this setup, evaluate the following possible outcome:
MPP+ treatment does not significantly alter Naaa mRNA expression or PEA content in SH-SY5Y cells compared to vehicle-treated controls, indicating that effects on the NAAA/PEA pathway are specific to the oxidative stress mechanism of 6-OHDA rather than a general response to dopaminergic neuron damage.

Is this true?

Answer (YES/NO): NO